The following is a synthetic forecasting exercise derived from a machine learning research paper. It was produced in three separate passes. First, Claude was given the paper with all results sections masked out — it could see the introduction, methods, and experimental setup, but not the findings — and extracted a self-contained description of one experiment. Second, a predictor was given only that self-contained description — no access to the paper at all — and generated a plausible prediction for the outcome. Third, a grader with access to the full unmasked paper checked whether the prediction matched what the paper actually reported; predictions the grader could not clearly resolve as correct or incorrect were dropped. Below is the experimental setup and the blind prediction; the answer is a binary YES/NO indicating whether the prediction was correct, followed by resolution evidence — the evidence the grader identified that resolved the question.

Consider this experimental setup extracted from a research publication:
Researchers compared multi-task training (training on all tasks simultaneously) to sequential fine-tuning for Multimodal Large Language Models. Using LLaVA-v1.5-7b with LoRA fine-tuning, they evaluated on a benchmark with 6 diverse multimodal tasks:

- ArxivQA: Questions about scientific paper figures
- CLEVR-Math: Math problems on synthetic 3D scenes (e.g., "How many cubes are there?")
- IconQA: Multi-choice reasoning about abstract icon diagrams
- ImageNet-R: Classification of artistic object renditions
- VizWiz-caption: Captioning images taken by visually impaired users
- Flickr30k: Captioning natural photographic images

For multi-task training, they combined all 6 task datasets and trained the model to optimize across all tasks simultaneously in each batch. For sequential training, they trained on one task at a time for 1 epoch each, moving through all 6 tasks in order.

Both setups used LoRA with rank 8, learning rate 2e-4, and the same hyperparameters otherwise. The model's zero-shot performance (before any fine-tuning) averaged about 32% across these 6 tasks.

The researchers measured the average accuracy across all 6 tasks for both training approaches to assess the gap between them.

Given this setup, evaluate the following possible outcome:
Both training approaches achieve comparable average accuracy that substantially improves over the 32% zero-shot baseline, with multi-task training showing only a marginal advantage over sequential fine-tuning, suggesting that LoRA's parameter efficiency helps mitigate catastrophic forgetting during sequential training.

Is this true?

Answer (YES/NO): NO